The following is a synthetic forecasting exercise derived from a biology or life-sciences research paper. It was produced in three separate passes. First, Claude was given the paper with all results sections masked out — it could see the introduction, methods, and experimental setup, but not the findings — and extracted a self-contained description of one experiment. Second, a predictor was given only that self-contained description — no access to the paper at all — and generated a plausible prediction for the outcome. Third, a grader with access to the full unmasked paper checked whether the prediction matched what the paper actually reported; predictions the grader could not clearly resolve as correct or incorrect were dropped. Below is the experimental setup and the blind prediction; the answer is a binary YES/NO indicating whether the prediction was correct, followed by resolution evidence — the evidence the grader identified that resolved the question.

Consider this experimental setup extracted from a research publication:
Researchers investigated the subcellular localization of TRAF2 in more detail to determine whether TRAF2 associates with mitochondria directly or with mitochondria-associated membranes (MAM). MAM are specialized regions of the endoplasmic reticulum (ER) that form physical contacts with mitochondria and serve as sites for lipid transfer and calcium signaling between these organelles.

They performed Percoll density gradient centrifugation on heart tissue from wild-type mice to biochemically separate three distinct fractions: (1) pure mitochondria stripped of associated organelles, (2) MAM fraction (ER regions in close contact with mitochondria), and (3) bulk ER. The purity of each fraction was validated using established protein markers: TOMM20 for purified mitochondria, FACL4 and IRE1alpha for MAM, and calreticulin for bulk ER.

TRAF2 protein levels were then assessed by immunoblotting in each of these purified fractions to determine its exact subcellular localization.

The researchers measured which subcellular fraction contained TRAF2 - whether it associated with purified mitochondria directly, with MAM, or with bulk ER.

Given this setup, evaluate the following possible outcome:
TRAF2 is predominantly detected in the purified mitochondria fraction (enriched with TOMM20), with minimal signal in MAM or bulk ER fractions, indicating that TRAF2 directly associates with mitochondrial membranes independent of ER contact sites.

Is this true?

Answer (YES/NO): NO